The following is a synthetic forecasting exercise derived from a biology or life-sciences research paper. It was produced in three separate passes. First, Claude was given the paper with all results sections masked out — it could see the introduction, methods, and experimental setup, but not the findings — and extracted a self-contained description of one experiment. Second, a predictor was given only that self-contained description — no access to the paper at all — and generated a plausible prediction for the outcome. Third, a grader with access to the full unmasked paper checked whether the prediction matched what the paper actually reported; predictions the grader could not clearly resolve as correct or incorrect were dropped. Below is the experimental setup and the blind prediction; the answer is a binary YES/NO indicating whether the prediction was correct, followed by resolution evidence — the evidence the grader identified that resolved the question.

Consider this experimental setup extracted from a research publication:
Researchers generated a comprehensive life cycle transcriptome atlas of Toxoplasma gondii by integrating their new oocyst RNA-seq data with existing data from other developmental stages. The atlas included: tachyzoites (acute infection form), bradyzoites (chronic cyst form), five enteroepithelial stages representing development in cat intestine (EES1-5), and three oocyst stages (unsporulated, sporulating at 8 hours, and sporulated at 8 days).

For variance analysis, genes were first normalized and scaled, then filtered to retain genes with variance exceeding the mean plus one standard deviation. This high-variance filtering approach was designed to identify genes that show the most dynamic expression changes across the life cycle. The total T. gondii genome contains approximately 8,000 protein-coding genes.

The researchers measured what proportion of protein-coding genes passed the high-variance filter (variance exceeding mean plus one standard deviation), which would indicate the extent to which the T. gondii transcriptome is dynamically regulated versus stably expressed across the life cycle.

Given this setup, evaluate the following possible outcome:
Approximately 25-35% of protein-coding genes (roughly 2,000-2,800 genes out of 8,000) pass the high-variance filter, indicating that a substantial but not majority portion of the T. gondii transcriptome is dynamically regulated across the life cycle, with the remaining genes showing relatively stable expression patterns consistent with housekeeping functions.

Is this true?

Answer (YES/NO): NO